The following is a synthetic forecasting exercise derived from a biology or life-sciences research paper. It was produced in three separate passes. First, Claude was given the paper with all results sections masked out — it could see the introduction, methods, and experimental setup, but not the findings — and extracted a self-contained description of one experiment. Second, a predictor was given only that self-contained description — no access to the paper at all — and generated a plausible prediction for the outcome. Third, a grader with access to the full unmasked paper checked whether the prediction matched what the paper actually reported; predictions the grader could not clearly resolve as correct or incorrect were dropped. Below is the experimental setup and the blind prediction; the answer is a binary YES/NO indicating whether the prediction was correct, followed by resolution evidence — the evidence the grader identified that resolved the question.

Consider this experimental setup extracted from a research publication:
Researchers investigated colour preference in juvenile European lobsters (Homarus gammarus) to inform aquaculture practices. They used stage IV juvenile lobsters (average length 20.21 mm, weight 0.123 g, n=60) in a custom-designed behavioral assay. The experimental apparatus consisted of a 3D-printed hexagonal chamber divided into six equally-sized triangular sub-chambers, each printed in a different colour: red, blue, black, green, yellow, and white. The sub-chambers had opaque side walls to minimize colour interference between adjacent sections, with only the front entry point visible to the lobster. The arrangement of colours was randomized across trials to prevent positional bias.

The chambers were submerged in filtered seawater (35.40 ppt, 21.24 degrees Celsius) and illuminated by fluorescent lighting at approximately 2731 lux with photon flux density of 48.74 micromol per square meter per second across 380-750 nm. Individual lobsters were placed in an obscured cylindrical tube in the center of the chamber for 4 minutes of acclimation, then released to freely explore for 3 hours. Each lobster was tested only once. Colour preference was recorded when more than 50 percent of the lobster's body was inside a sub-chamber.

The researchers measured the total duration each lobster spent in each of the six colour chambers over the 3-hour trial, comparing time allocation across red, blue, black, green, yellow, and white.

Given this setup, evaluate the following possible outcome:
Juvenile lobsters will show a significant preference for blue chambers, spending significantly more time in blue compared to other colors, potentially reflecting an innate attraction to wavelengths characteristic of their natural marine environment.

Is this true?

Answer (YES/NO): NO